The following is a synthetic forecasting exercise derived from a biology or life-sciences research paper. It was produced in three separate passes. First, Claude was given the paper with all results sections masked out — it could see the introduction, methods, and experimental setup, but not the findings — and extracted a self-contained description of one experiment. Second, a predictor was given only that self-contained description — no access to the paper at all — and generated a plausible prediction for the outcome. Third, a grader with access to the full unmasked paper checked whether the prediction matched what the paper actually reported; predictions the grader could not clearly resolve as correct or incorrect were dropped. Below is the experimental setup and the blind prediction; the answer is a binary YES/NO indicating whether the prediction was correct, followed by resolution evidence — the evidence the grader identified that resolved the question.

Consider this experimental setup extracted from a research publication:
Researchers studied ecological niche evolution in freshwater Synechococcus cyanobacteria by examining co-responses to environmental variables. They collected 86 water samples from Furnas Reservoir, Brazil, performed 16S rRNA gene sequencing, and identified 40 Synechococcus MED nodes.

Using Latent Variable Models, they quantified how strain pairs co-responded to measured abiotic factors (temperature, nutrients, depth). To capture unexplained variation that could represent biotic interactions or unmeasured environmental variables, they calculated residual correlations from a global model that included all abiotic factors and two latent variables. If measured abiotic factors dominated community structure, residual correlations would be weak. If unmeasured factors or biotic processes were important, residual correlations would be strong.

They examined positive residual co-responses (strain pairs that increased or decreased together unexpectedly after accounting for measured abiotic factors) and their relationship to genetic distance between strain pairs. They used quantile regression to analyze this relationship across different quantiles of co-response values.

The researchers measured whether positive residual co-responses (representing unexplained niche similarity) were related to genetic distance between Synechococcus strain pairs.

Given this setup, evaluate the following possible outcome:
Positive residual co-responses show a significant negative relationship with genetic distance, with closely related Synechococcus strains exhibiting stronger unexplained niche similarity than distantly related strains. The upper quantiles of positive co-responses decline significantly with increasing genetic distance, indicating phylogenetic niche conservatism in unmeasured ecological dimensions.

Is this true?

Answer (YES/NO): YES